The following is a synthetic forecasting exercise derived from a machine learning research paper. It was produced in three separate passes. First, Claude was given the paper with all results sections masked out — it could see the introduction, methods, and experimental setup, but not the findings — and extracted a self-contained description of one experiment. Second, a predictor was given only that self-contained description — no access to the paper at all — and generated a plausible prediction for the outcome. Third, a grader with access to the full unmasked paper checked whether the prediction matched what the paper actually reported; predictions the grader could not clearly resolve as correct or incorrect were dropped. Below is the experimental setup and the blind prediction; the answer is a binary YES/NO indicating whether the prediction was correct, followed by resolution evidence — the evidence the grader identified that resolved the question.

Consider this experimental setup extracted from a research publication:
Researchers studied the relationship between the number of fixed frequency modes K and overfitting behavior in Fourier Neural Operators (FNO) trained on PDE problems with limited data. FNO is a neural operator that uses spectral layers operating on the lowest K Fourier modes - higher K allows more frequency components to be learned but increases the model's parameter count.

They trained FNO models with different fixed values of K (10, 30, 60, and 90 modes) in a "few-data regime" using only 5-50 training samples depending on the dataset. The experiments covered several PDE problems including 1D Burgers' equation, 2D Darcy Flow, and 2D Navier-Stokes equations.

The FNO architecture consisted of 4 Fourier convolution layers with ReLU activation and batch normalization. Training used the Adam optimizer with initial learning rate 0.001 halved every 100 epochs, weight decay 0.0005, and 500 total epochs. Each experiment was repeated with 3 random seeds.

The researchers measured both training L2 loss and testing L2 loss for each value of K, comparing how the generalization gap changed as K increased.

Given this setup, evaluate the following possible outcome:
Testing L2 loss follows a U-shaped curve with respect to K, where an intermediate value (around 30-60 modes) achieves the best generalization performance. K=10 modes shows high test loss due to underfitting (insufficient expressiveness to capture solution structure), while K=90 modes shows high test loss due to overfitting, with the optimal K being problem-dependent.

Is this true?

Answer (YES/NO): NO